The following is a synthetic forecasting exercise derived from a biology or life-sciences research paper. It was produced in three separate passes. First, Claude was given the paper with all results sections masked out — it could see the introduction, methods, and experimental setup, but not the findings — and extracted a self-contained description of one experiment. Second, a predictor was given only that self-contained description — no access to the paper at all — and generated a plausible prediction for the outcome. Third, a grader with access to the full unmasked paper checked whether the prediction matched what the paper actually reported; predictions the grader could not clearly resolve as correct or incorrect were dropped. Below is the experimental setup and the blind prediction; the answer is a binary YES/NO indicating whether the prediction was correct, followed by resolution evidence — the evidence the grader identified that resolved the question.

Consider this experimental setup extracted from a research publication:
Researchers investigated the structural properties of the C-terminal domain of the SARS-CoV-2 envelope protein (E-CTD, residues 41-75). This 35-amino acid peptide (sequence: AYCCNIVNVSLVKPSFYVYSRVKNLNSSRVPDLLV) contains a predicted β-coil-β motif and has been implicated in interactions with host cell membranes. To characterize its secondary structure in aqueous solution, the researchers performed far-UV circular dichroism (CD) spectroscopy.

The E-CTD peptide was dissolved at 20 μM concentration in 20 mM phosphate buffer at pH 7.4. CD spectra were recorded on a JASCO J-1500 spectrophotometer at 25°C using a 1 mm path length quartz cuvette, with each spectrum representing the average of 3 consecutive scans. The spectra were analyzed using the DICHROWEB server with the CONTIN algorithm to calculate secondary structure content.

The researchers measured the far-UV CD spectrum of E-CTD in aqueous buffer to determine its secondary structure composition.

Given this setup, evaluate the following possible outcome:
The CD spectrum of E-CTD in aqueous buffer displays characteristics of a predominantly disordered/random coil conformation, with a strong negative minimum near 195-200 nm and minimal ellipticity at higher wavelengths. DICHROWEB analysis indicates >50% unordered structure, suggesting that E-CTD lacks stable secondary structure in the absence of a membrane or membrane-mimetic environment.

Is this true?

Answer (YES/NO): YES